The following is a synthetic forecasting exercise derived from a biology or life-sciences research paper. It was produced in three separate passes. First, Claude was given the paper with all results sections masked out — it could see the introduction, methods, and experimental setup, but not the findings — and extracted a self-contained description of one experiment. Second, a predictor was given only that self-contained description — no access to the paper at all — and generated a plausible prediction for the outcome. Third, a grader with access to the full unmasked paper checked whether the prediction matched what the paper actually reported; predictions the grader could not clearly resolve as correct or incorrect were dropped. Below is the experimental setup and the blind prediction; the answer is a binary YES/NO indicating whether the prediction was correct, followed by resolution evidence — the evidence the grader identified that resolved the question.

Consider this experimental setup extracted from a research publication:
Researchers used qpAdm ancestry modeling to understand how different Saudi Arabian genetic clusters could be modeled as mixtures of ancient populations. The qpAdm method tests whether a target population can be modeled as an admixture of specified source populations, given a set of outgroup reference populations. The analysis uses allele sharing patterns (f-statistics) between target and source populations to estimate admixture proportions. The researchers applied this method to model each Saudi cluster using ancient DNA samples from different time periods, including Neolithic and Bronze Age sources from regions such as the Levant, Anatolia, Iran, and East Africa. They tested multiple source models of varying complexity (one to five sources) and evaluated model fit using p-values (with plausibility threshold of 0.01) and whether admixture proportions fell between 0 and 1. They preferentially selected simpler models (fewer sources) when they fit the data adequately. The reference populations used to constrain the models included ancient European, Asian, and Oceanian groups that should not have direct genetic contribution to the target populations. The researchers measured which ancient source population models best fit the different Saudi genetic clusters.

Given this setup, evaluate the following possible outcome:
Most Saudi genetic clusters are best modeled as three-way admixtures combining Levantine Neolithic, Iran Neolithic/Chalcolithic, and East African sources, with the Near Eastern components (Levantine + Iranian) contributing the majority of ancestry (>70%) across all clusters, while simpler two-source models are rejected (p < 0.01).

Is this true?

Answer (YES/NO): NO